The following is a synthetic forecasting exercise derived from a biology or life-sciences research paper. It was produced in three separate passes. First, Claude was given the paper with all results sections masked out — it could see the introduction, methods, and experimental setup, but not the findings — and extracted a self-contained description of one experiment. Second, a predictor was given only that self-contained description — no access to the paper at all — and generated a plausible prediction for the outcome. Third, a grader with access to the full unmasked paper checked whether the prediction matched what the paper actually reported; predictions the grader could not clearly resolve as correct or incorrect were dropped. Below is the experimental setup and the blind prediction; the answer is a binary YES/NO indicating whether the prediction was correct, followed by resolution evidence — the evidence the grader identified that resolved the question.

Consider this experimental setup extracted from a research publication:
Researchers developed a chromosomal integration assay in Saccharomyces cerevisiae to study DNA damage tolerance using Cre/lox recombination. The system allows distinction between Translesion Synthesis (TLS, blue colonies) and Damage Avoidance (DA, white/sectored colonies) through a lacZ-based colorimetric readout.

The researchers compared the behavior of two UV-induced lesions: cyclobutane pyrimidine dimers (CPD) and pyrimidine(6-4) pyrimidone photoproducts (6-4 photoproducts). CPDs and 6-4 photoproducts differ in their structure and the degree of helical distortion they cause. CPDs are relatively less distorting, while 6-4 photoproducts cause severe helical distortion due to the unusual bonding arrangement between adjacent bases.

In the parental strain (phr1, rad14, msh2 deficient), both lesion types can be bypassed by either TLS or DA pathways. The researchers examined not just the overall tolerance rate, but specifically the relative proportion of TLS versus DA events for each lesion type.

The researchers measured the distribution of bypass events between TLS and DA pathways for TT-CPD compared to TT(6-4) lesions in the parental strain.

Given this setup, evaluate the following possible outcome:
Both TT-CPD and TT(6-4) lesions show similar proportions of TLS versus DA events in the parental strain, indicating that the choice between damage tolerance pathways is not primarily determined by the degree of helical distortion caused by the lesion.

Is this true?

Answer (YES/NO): NO